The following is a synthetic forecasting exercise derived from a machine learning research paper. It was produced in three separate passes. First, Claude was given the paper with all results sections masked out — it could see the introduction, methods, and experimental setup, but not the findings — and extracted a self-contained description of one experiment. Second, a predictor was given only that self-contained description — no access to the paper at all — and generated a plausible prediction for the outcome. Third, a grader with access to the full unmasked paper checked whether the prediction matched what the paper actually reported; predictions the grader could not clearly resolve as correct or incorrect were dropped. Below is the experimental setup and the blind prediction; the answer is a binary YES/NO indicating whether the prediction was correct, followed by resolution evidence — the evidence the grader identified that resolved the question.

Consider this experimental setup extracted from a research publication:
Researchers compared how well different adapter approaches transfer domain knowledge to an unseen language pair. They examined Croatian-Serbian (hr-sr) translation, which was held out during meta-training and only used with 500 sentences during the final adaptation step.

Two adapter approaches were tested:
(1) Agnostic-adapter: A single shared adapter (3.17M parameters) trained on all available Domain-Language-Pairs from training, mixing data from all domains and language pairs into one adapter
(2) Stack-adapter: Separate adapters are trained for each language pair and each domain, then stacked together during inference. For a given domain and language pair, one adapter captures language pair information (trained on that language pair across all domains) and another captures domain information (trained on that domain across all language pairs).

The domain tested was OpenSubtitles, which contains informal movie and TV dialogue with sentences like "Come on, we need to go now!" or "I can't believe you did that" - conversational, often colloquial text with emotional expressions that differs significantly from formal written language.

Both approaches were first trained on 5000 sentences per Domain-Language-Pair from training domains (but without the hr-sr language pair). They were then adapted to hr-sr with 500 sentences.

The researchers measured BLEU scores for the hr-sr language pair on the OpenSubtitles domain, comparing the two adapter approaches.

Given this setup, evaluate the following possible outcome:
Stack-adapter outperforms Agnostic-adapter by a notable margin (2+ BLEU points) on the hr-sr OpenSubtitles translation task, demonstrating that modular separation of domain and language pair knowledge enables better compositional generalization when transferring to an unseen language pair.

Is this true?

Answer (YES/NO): NO